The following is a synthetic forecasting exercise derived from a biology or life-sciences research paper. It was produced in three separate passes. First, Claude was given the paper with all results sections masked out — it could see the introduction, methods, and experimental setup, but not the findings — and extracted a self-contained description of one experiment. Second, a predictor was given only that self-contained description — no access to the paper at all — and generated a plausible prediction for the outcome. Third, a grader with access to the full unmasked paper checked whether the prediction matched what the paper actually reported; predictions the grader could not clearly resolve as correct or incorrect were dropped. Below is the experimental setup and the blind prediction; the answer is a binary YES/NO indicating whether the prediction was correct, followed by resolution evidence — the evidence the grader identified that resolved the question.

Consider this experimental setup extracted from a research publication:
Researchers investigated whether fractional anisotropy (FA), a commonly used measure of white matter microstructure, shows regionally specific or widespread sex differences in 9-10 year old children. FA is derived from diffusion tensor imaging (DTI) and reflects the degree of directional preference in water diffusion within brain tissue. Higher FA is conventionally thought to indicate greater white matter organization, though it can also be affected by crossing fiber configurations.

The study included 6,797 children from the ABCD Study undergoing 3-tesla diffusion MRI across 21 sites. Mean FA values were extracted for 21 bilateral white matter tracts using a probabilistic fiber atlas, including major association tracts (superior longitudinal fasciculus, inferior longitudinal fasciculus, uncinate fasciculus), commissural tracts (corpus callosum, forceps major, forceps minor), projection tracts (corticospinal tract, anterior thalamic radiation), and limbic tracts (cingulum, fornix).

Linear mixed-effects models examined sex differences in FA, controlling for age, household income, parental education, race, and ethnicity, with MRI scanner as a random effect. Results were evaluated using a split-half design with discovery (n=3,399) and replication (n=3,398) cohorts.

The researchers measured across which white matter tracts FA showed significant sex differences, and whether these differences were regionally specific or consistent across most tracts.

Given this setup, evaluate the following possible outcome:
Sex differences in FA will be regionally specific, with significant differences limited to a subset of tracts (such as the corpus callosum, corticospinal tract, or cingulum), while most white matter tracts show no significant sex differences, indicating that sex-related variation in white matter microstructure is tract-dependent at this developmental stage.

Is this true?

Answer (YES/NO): NO